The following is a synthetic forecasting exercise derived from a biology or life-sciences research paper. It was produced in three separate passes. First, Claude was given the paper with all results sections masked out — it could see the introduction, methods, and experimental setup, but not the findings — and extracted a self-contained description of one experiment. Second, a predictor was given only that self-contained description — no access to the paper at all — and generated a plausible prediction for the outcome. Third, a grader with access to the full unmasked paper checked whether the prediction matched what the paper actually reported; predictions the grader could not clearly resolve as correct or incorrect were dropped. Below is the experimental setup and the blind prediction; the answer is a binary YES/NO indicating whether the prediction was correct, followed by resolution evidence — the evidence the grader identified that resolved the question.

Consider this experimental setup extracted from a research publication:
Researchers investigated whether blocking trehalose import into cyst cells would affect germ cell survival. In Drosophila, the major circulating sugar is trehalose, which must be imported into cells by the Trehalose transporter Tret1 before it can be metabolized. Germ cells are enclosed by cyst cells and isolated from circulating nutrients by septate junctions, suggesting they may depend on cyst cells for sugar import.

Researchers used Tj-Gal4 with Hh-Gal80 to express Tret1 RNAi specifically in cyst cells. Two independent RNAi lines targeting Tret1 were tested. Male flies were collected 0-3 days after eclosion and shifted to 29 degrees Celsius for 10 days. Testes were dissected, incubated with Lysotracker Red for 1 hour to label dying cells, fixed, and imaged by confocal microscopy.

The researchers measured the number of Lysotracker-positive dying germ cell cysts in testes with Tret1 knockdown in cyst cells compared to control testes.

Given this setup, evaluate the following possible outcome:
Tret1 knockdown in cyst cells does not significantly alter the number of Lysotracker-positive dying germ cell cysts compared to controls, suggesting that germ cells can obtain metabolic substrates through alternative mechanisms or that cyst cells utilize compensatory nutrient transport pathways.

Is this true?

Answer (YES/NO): NO